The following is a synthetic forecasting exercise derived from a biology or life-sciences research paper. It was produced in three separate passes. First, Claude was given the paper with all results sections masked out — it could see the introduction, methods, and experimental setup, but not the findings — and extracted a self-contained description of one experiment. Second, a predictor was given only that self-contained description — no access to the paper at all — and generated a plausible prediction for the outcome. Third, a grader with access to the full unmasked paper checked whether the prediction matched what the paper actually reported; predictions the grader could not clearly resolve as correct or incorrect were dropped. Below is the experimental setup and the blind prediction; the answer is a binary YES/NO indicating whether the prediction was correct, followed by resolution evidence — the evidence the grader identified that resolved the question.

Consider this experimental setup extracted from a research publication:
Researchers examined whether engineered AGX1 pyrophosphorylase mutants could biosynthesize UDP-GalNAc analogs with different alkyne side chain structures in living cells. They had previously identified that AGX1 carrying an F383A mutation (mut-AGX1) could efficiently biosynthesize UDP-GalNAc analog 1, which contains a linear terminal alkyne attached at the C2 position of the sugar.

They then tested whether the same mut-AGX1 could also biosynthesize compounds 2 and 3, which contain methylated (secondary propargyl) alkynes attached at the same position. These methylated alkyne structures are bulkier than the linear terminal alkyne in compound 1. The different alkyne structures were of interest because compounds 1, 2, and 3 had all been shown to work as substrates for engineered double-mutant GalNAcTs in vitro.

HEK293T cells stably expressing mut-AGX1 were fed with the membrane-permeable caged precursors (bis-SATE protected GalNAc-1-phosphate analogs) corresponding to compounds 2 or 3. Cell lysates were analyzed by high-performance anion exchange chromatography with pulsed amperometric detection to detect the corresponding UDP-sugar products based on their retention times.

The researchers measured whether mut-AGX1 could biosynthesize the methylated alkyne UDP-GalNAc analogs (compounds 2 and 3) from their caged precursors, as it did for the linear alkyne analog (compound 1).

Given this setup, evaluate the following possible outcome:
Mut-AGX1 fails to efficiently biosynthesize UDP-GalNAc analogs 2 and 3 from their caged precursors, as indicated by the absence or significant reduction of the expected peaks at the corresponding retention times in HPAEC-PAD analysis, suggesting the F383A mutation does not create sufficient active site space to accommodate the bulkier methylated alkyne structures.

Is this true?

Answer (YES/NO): YES